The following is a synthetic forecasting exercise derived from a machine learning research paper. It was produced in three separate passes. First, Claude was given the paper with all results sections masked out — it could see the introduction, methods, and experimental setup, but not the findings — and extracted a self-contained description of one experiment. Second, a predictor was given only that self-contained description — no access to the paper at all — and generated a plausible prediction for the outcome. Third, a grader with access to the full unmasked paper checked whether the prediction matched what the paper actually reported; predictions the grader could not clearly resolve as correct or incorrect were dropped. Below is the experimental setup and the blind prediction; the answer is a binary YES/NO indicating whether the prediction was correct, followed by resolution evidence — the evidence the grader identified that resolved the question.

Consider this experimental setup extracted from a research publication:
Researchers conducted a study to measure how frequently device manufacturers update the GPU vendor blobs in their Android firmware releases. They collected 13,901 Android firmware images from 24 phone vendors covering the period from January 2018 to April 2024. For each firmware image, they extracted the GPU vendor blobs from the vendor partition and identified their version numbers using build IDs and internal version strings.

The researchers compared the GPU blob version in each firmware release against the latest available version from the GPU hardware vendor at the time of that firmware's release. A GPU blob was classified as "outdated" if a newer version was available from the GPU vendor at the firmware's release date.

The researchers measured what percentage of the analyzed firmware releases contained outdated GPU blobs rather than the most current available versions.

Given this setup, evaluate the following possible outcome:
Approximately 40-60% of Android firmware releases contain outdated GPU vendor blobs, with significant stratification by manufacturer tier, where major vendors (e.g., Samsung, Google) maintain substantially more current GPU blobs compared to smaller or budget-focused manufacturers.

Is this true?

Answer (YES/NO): NO